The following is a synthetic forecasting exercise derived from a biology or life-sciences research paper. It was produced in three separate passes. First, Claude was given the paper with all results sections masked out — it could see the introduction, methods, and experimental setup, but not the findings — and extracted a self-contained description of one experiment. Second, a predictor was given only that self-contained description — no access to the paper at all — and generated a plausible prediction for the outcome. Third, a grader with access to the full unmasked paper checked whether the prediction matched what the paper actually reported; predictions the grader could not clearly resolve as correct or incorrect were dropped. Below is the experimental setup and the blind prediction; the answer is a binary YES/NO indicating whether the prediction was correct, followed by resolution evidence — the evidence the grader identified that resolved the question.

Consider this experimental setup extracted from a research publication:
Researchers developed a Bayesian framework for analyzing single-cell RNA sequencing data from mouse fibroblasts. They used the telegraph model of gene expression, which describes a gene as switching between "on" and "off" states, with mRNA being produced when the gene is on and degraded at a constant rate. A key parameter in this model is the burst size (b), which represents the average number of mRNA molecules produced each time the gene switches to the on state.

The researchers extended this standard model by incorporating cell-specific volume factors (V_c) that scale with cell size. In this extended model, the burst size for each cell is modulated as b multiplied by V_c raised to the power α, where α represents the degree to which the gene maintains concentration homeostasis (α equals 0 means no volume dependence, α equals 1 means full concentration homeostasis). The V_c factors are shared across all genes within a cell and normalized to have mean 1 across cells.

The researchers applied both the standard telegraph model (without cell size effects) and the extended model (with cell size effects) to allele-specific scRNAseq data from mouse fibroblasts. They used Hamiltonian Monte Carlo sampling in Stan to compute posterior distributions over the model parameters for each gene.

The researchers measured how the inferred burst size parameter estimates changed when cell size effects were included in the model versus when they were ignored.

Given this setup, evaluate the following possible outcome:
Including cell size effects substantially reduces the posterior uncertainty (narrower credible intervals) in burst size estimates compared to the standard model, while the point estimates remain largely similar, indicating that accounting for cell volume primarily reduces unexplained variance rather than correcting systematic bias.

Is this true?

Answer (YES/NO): NO